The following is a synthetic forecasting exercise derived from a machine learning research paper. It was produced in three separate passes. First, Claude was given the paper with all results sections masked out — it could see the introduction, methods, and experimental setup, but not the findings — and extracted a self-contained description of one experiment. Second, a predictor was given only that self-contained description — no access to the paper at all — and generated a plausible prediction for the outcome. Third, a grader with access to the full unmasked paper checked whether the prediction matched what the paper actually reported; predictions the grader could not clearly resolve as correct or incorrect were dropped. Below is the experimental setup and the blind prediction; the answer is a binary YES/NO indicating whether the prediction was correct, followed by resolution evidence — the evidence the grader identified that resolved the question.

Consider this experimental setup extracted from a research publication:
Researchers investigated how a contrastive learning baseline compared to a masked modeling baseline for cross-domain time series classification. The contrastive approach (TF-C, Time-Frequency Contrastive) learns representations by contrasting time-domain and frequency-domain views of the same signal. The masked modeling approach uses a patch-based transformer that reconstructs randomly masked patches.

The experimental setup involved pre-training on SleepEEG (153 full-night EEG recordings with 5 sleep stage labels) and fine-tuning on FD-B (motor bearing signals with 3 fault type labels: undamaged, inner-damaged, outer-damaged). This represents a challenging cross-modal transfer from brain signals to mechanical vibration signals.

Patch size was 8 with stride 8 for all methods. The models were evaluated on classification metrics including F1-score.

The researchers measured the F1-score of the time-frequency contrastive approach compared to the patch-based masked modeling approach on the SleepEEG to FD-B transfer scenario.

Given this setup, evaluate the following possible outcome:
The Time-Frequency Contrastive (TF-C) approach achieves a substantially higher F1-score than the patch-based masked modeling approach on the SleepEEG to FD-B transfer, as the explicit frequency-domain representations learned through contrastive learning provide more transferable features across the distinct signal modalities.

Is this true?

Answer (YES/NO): NO